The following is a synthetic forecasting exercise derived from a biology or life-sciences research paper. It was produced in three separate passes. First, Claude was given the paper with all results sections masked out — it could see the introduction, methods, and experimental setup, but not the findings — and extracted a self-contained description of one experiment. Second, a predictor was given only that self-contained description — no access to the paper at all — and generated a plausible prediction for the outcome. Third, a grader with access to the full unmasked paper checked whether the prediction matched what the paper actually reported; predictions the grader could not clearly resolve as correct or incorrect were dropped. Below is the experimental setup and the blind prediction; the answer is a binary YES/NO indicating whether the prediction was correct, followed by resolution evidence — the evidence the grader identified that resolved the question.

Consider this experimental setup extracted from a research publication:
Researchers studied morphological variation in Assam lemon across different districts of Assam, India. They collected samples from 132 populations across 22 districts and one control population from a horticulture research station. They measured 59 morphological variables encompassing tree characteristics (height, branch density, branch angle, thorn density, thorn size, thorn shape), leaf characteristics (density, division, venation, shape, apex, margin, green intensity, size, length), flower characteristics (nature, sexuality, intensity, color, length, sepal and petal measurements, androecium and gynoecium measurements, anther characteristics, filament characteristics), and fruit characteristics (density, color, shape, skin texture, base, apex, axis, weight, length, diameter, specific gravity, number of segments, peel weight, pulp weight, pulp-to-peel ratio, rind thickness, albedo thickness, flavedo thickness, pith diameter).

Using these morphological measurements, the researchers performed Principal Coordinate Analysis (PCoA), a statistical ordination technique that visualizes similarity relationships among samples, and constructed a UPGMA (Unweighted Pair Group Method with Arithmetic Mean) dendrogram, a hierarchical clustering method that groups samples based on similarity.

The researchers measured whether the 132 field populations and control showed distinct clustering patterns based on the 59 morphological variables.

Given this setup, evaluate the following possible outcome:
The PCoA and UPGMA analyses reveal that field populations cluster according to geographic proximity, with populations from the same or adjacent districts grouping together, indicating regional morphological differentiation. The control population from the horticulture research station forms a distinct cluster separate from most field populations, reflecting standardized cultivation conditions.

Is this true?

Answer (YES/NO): NO